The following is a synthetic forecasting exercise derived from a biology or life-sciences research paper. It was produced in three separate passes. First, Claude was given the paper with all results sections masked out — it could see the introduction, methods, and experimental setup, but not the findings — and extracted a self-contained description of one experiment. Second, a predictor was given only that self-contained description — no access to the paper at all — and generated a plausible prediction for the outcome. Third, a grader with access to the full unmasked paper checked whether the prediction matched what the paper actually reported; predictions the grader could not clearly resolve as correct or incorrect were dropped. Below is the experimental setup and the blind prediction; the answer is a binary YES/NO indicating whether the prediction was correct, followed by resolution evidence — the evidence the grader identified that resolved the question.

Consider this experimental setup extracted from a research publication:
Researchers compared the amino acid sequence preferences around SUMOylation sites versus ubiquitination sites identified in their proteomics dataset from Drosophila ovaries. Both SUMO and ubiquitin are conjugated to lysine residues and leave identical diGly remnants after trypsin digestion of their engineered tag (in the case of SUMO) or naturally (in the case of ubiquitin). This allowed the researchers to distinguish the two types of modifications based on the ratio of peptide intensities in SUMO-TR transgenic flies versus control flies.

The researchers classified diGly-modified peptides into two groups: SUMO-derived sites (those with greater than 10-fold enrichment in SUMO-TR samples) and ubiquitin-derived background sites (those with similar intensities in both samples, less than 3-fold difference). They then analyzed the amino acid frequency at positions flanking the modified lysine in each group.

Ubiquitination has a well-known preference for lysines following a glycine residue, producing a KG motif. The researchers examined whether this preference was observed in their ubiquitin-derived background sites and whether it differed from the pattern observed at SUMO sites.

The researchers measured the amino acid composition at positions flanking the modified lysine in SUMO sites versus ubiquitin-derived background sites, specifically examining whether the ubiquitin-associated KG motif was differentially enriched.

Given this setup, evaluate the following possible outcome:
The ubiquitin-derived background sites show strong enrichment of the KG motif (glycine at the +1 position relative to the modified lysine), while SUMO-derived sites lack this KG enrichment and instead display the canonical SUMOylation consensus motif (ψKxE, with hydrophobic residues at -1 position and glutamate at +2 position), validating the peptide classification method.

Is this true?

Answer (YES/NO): NO